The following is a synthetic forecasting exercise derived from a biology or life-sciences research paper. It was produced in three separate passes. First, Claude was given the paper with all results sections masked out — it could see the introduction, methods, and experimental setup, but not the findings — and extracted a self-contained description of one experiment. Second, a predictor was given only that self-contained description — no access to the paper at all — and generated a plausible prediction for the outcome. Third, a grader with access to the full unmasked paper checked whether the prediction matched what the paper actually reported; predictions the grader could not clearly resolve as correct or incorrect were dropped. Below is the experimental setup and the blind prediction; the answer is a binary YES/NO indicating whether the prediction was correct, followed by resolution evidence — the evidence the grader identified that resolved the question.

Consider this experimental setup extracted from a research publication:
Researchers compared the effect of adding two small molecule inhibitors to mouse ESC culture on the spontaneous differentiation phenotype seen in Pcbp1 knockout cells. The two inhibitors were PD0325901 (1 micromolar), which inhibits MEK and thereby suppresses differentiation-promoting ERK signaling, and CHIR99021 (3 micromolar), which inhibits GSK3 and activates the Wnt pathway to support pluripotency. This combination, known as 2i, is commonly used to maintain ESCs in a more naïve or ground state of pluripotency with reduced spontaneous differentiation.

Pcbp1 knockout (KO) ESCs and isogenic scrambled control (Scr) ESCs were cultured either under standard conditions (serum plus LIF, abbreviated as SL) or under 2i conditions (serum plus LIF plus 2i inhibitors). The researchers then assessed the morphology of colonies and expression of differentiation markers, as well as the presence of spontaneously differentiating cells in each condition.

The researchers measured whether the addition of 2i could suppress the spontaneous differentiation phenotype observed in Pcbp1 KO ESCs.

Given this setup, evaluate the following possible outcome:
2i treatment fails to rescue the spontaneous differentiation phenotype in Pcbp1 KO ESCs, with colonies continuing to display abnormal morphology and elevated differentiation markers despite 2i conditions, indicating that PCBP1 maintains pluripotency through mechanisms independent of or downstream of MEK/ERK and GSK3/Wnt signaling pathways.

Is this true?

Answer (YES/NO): NO